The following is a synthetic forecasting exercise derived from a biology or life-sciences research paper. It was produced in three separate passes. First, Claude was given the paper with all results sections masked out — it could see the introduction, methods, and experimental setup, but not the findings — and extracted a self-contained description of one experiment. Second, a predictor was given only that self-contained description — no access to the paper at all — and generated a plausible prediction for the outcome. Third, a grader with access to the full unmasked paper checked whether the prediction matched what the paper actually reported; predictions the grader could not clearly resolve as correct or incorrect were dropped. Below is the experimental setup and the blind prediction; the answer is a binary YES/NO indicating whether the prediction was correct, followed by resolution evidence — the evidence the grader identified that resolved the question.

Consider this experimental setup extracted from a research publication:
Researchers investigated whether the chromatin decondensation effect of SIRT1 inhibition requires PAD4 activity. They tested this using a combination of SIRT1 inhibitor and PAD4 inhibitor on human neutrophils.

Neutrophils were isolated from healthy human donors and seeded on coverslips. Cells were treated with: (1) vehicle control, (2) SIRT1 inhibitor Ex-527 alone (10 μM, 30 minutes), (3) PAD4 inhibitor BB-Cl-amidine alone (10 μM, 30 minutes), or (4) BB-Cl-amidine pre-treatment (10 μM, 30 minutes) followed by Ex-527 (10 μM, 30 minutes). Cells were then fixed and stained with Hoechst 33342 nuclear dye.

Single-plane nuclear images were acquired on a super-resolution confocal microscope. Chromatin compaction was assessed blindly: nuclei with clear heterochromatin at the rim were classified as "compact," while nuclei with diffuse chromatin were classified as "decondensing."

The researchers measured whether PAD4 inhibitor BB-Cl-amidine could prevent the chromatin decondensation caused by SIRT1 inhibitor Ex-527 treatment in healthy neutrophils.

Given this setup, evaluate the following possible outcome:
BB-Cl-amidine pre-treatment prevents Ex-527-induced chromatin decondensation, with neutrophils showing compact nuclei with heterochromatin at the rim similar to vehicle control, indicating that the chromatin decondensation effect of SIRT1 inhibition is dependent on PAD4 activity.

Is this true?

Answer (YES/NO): YES